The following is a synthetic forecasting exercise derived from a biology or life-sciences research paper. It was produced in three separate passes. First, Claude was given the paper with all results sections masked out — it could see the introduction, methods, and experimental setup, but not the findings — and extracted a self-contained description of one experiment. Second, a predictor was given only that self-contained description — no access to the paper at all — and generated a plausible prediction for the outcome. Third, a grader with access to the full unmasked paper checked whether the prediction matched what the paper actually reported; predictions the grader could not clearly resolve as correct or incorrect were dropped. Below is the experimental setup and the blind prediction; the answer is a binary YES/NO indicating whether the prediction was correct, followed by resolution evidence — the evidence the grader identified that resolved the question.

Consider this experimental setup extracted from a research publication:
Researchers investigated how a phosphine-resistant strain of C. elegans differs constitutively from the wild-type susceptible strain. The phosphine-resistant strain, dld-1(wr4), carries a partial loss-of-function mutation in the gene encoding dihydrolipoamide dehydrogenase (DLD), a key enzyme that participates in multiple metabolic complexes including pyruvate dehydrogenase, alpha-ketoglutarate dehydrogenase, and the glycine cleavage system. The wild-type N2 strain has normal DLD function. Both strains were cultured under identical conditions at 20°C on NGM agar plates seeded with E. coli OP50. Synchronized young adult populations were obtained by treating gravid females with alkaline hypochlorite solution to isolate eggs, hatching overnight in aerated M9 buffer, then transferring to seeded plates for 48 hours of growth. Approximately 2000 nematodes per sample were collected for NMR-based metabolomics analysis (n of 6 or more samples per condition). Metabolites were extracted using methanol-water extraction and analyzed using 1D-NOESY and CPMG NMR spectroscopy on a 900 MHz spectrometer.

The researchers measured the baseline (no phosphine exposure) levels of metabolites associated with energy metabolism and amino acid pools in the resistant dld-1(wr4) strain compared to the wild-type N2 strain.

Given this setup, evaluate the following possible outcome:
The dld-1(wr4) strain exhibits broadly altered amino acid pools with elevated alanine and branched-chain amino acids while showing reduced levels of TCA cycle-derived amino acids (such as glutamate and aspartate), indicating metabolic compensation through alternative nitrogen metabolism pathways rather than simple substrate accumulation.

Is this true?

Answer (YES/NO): NO